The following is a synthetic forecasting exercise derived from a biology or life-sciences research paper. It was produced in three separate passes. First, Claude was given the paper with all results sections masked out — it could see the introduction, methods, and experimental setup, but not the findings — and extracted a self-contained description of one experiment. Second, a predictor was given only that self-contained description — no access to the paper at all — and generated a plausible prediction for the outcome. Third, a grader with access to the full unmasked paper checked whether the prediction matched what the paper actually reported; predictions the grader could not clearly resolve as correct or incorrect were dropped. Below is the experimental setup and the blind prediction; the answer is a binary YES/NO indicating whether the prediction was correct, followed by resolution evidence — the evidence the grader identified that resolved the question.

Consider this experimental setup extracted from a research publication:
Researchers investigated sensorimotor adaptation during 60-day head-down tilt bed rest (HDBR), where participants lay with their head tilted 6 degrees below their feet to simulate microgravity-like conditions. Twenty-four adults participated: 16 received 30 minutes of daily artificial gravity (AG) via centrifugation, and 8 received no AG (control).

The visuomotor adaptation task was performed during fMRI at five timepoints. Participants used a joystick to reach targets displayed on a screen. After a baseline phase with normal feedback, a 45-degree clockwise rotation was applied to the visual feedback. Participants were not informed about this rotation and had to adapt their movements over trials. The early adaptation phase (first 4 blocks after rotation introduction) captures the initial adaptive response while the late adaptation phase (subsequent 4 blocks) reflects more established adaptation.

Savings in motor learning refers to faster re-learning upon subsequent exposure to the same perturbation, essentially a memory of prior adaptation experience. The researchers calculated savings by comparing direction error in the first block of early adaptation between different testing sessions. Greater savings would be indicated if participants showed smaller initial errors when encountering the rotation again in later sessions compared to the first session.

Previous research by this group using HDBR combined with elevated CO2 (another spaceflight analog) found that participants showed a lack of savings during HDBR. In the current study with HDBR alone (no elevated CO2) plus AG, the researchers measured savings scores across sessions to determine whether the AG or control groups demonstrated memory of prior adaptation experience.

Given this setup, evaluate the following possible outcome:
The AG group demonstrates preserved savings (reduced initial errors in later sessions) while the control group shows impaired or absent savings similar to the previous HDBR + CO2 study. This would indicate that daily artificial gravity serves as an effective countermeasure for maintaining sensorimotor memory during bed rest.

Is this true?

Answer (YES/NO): NO